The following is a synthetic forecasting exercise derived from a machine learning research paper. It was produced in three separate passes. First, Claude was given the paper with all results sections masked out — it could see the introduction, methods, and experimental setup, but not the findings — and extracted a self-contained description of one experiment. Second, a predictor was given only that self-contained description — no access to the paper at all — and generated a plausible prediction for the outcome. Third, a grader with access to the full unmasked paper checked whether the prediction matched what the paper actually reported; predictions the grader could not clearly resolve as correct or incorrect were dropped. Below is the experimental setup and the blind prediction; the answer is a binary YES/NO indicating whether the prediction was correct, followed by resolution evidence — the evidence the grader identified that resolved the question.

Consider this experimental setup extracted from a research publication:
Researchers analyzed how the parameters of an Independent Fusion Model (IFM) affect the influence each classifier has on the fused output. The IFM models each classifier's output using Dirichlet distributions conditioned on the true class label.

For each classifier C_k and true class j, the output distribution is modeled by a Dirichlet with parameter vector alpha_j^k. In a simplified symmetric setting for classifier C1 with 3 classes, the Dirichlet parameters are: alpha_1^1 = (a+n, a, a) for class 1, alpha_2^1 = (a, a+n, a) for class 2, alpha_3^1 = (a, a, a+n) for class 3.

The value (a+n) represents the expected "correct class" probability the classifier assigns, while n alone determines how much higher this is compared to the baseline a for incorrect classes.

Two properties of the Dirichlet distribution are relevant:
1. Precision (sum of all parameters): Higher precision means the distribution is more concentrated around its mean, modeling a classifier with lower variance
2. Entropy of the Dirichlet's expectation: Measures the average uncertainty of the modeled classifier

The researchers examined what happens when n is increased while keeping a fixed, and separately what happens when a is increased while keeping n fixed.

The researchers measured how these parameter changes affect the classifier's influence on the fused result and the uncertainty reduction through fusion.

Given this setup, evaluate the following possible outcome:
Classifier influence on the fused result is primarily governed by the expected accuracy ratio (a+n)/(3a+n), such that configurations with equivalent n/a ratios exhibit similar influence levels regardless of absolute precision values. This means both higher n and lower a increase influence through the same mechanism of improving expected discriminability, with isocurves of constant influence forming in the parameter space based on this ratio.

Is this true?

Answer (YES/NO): NO